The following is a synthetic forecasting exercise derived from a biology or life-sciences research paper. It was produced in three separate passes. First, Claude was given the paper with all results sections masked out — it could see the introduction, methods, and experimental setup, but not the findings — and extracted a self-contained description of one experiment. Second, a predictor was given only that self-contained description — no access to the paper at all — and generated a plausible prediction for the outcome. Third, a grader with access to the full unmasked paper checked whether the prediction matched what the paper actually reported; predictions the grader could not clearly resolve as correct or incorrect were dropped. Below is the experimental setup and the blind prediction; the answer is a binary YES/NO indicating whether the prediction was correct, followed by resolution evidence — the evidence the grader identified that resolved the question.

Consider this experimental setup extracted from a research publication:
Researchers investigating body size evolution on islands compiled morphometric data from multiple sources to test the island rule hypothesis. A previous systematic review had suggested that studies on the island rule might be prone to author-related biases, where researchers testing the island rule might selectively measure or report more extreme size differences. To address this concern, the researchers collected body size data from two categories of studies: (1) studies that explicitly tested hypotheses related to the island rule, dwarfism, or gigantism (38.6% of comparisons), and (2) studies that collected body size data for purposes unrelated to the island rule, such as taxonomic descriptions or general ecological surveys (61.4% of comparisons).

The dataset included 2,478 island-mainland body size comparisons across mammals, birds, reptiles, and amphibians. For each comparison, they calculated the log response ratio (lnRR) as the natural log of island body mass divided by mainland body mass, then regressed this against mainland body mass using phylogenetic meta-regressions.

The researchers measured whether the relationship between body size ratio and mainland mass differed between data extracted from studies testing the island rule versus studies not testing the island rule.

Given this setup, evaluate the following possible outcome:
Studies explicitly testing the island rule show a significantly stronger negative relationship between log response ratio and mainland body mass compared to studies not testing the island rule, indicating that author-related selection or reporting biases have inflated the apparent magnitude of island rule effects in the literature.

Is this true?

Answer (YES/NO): NO